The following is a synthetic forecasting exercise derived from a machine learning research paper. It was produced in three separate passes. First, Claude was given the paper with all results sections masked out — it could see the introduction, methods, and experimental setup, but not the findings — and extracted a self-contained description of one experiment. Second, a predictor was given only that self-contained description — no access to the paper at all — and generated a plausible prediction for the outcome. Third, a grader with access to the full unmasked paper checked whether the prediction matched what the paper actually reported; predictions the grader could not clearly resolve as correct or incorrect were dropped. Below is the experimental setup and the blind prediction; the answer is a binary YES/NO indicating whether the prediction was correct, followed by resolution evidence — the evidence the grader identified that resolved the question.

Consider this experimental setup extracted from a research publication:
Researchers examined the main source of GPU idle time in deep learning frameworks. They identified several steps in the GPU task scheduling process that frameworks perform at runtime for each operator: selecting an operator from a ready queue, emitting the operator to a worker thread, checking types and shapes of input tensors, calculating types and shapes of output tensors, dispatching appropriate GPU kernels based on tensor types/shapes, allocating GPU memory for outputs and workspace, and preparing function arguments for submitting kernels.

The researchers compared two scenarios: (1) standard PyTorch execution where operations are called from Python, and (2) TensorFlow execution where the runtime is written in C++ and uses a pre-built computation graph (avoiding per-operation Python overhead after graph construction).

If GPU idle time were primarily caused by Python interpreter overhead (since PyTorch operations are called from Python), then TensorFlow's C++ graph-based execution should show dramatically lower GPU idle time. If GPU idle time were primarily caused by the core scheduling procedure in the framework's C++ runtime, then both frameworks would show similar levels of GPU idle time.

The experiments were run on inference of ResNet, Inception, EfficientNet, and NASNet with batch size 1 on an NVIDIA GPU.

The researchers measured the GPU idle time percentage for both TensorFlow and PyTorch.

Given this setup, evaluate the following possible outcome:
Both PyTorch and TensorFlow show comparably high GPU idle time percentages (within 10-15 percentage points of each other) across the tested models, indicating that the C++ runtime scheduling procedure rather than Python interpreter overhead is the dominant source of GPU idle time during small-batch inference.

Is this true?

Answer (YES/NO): NO